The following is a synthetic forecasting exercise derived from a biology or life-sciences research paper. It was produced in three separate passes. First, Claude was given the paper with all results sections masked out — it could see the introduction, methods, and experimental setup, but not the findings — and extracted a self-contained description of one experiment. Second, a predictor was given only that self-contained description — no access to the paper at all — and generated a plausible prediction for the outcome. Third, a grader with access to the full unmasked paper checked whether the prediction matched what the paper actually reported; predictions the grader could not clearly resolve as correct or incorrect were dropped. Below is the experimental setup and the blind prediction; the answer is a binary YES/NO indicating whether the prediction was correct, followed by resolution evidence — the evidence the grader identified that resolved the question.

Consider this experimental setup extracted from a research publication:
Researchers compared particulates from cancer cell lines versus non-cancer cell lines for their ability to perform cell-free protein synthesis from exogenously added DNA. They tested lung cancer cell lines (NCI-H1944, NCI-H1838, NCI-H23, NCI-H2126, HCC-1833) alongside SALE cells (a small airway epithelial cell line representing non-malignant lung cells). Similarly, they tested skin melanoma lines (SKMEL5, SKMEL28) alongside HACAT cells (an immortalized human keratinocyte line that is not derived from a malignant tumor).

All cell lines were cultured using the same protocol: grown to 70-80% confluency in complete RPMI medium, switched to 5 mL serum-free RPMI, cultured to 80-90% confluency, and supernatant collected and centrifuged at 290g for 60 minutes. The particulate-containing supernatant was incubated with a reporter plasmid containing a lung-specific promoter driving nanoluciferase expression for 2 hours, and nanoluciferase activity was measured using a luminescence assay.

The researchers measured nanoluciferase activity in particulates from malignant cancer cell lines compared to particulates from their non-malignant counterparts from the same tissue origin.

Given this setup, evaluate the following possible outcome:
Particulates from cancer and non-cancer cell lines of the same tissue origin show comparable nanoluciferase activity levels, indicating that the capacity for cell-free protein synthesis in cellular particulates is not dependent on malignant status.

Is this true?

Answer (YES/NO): NO